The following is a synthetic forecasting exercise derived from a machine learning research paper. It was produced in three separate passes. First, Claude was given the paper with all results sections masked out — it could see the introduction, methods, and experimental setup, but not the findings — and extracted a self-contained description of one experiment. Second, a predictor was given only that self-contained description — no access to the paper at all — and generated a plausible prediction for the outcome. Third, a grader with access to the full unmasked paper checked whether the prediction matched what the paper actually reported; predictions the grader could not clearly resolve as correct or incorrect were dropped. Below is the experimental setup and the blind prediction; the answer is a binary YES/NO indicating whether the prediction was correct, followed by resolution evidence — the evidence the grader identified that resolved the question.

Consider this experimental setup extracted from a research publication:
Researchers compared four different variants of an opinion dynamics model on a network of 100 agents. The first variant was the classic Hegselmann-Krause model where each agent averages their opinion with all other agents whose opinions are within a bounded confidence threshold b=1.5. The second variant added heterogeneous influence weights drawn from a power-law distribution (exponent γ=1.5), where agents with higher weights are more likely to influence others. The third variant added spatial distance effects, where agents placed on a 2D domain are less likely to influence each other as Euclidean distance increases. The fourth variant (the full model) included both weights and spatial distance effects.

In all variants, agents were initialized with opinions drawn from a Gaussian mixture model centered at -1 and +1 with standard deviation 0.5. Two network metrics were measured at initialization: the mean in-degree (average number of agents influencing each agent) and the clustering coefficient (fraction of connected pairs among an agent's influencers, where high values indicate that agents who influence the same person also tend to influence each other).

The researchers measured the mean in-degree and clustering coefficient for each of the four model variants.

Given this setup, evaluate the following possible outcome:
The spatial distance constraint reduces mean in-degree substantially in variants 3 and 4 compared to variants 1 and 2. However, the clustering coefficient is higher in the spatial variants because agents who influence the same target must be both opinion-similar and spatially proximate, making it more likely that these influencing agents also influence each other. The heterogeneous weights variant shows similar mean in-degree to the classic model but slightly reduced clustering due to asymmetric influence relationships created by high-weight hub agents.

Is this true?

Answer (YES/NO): NO